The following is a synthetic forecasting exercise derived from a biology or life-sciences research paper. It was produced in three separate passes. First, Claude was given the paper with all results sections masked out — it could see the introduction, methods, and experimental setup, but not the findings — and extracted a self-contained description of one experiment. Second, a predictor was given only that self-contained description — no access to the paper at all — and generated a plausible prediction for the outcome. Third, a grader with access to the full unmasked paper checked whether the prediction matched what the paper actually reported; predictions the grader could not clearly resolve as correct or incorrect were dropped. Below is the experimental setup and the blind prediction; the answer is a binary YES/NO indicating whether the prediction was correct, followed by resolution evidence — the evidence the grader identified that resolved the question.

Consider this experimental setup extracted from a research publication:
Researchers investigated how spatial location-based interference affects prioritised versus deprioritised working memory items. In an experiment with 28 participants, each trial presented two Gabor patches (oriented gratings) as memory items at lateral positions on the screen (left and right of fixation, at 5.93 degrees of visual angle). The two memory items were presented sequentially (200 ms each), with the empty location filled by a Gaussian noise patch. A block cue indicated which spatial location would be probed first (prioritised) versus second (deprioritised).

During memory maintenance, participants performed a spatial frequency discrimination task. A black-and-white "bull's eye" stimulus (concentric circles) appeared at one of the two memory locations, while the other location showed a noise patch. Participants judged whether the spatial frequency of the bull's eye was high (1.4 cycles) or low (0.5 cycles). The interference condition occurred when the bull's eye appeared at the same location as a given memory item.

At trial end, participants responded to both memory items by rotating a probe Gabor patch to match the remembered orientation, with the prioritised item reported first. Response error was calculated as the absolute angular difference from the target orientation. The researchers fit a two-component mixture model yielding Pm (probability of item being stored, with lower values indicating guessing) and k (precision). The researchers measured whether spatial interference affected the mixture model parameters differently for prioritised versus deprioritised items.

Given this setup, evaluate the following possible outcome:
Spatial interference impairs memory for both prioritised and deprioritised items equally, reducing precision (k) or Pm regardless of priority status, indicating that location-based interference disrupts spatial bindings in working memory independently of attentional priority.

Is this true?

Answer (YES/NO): NO